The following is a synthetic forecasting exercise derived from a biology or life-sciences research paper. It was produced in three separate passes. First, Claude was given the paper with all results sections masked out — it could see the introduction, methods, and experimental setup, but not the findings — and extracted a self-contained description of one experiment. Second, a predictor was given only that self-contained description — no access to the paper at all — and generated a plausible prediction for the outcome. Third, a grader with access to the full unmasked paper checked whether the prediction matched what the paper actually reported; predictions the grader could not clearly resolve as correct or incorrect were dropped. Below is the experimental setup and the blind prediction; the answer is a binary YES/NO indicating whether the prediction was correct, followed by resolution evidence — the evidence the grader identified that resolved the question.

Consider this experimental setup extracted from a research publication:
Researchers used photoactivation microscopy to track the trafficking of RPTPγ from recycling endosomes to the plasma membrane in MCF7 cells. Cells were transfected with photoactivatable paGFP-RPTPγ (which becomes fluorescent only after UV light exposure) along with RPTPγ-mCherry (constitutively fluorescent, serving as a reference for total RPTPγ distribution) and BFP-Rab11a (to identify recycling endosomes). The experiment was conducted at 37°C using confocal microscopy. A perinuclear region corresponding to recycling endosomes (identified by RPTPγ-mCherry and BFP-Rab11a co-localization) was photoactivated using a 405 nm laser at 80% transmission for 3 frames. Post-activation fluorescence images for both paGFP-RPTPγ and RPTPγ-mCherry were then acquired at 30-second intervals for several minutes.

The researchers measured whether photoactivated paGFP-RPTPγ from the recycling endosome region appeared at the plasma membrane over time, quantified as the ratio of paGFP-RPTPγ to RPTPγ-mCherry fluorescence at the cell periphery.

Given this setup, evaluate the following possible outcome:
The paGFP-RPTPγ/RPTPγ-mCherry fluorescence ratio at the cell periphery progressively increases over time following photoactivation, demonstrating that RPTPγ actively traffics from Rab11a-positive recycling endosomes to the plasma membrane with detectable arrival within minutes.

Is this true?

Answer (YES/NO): YES